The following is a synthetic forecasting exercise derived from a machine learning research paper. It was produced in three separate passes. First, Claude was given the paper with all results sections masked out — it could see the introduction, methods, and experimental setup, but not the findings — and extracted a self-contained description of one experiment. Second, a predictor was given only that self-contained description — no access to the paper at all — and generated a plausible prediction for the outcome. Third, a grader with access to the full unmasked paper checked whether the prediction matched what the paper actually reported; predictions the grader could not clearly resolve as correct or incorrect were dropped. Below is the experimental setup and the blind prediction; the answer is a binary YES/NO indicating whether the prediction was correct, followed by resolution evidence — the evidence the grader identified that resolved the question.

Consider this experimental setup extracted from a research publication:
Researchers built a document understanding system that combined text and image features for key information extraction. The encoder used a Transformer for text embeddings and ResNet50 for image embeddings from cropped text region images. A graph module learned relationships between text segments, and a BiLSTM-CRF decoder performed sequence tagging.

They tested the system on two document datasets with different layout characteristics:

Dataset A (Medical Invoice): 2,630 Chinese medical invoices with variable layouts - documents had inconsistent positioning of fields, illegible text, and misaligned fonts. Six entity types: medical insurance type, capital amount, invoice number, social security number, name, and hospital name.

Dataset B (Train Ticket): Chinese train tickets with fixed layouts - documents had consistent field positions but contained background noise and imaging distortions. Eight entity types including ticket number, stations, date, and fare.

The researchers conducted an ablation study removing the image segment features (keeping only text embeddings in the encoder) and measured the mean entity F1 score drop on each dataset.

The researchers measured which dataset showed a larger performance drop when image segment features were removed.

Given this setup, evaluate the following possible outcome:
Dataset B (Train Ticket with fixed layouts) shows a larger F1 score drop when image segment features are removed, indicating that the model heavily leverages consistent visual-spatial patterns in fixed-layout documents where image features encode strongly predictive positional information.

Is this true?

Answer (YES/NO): NO